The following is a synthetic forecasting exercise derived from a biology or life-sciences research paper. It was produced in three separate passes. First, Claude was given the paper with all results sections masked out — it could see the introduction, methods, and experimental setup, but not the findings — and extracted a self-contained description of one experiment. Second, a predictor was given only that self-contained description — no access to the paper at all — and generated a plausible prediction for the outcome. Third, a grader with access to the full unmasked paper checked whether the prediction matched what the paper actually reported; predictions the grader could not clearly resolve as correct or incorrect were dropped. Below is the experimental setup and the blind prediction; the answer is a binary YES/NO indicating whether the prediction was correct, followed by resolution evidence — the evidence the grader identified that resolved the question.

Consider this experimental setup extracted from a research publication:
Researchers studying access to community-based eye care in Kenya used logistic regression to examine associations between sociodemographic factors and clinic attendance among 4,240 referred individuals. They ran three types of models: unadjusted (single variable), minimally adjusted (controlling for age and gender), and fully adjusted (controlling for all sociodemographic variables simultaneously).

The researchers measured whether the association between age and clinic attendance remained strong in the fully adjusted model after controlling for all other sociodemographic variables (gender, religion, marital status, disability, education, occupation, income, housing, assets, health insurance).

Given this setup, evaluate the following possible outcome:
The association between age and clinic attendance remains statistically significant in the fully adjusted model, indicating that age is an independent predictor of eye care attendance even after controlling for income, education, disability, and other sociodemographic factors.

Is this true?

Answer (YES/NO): YES